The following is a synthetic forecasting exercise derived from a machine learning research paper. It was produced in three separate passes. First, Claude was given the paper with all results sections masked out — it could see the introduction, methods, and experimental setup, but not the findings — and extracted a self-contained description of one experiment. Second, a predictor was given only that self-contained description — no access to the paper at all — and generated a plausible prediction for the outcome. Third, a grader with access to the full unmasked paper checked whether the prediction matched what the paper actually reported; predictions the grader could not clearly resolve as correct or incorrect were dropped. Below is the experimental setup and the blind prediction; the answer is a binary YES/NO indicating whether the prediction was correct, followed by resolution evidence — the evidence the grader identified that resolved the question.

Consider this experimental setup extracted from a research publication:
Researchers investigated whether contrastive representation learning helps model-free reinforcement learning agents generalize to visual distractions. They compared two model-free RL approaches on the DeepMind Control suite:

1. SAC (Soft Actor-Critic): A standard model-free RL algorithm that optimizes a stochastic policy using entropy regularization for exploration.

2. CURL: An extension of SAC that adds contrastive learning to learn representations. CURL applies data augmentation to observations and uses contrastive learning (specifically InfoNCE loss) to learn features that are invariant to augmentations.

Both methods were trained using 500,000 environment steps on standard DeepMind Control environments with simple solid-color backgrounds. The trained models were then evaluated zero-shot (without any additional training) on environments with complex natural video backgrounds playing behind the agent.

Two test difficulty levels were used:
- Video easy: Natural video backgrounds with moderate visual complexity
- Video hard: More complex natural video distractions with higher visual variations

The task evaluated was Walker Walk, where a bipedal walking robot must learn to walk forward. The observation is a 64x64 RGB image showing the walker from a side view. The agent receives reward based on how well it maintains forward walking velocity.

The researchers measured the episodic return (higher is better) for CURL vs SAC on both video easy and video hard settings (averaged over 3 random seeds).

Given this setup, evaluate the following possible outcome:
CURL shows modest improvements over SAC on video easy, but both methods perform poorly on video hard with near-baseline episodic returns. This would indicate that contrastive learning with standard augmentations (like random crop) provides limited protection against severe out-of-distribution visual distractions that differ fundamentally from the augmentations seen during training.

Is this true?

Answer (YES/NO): NO